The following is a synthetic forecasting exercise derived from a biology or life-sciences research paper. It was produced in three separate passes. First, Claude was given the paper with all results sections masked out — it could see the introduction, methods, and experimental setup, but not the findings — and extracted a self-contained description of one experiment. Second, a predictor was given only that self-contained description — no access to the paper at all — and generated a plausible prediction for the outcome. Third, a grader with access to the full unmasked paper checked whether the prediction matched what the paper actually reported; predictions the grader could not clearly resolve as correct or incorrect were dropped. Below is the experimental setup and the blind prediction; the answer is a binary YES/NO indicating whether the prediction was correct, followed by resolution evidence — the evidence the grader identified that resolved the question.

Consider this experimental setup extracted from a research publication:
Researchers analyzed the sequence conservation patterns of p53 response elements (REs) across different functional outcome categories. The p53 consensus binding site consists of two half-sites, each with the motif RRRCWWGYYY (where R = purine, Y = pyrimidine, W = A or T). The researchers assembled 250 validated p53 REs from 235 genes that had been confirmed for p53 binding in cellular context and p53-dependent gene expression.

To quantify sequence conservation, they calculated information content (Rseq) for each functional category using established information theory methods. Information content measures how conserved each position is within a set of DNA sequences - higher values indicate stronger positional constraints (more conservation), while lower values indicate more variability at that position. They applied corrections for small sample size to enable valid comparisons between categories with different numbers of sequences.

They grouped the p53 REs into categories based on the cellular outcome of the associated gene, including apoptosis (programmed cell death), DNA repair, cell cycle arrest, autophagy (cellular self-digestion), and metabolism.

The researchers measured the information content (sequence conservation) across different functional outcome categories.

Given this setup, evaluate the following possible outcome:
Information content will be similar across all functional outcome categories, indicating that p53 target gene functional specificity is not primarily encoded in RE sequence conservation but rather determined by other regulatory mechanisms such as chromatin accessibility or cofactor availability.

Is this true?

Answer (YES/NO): NO